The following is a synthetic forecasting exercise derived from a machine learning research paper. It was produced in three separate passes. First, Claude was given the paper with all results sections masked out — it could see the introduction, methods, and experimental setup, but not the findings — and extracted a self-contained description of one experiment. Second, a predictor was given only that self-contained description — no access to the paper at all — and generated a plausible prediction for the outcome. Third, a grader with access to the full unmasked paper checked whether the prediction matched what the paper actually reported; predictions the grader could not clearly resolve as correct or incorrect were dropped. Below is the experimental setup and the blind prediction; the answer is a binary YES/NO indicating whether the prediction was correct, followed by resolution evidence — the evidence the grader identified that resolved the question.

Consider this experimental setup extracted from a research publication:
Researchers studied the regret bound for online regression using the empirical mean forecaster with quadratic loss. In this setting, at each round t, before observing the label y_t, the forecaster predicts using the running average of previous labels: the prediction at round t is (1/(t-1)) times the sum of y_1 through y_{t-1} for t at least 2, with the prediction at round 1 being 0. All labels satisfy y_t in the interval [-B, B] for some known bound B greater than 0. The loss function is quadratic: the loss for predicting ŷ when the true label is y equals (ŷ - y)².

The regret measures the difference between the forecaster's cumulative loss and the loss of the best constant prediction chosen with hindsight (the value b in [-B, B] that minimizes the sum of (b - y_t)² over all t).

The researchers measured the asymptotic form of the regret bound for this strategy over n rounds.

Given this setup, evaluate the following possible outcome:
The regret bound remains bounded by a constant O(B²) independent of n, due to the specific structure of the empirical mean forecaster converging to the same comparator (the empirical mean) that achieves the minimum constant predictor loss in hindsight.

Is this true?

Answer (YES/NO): NO